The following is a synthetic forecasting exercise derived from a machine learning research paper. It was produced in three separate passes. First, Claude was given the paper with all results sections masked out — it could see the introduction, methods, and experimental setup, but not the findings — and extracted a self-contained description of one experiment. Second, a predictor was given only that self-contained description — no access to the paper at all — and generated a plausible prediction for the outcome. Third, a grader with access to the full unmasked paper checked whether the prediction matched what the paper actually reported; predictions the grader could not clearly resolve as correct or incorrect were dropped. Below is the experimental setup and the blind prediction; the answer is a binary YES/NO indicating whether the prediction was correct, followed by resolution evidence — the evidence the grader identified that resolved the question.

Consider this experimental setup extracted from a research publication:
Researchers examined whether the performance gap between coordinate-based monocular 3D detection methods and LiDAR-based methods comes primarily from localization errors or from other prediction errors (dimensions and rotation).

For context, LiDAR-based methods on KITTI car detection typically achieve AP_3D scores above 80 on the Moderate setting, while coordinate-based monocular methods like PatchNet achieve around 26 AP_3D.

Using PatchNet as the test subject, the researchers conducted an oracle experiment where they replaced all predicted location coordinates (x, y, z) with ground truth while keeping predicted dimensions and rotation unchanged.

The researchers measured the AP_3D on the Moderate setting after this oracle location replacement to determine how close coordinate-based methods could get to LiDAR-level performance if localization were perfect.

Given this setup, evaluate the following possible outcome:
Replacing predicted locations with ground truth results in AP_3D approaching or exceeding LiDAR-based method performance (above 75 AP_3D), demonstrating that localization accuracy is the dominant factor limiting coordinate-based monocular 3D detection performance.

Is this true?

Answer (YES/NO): YES